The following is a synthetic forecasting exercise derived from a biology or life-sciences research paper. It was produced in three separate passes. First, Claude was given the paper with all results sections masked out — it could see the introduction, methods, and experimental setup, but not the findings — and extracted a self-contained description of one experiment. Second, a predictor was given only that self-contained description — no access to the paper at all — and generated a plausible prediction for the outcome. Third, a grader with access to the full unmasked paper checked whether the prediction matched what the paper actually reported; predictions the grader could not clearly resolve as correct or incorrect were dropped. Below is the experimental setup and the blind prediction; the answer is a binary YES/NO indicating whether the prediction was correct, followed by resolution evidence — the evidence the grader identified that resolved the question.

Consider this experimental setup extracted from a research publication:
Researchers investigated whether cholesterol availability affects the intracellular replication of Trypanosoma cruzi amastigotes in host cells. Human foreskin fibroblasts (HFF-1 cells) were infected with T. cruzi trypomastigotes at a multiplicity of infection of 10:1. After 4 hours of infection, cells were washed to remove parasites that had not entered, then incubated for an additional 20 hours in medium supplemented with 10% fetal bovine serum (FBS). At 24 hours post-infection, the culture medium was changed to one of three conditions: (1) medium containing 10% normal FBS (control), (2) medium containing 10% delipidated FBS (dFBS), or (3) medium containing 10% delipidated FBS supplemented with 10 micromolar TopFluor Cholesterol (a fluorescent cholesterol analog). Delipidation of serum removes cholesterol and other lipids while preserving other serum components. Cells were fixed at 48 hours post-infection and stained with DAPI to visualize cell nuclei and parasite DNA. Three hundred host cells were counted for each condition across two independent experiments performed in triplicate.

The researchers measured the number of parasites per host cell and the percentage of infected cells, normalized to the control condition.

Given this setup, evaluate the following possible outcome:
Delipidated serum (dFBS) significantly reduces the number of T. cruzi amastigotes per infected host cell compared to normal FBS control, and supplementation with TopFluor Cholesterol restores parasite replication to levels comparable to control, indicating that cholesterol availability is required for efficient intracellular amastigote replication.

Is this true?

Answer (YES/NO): YES